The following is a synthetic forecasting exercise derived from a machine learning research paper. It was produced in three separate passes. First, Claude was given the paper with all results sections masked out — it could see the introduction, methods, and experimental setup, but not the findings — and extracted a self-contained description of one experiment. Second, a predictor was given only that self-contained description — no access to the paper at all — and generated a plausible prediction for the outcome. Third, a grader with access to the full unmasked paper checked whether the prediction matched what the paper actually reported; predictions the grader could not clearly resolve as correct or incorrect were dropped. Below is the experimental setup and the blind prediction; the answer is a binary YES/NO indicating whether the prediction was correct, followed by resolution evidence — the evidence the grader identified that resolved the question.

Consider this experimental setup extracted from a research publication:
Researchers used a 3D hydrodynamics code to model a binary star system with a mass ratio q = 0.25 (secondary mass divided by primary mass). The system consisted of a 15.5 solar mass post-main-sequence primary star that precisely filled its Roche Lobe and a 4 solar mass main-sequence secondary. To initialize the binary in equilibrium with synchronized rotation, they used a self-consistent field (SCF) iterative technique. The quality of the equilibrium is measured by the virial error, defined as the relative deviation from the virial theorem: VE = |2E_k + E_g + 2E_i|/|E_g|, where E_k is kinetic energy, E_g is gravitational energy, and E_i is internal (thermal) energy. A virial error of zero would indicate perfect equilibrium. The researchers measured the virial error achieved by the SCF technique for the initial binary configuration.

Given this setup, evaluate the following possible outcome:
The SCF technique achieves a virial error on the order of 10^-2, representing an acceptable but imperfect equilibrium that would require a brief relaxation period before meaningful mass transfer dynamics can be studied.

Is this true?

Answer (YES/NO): NO